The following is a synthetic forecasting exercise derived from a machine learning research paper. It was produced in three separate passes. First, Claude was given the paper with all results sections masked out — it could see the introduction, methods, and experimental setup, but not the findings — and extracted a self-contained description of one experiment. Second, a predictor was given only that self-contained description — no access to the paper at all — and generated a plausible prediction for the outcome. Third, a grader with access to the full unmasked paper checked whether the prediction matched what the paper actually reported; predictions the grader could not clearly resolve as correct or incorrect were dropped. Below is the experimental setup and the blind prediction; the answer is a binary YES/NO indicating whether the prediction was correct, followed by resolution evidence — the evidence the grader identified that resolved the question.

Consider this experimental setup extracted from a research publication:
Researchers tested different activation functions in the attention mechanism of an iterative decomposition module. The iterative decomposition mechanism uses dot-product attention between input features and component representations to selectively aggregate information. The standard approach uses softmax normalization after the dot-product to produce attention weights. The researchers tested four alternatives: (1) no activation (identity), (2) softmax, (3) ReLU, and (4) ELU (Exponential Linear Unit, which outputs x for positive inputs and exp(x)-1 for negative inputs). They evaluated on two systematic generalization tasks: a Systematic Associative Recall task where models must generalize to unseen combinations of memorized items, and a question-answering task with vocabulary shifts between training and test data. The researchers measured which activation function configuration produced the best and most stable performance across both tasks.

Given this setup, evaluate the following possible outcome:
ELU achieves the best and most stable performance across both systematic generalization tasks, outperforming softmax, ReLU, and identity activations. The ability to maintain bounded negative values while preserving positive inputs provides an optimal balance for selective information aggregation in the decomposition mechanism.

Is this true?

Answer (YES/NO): YES